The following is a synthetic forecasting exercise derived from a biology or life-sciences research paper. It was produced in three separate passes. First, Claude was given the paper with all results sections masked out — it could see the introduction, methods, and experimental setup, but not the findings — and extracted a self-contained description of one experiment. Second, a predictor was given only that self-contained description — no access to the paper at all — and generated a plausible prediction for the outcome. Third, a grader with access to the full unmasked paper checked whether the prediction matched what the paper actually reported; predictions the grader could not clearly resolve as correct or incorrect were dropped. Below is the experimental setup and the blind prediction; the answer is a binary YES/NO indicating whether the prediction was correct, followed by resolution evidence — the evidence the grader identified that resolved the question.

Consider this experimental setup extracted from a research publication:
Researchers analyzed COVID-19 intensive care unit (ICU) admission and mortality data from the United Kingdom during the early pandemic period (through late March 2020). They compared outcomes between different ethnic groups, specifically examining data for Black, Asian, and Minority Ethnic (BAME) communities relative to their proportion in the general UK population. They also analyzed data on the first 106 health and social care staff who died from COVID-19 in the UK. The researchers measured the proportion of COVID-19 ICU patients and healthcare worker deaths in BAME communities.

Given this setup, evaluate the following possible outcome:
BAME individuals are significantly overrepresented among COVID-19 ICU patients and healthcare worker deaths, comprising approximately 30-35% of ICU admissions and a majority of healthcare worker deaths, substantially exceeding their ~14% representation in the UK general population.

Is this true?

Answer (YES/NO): YES